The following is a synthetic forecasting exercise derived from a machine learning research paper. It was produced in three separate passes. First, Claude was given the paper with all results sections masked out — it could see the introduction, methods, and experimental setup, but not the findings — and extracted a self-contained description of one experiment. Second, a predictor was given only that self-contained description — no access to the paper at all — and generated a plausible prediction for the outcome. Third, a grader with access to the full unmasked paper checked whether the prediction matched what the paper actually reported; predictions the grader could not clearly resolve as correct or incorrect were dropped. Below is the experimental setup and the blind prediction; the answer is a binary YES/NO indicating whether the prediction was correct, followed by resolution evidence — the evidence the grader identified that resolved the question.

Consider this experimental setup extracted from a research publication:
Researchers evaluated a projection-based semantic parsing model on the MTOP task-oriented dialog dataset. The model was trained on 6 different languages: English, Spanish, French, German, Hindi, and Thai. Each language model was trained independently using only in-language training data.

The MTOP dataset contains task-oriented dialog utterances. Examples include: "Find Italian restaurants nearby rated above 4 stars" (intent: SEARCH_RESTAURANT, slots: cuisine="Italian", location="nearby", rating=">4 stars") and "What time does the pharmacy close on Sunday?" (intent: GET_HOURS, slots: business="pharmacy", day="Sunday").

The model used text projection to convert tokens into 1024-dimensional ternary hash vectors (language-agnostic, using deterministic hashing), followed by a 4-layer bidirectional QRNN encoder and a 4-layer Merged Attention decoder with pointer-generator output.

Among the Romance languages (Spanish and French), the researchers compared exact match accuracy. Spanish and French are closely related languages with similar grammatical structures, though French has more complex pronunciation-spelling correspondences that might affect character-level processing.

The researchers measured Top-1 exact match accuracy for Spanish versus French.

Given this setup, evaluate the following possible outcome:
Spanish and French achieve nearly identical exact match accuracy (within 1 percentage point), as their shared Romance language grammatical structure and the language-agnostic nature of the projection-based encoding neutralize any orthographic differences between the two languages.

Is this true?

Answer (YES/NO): NO